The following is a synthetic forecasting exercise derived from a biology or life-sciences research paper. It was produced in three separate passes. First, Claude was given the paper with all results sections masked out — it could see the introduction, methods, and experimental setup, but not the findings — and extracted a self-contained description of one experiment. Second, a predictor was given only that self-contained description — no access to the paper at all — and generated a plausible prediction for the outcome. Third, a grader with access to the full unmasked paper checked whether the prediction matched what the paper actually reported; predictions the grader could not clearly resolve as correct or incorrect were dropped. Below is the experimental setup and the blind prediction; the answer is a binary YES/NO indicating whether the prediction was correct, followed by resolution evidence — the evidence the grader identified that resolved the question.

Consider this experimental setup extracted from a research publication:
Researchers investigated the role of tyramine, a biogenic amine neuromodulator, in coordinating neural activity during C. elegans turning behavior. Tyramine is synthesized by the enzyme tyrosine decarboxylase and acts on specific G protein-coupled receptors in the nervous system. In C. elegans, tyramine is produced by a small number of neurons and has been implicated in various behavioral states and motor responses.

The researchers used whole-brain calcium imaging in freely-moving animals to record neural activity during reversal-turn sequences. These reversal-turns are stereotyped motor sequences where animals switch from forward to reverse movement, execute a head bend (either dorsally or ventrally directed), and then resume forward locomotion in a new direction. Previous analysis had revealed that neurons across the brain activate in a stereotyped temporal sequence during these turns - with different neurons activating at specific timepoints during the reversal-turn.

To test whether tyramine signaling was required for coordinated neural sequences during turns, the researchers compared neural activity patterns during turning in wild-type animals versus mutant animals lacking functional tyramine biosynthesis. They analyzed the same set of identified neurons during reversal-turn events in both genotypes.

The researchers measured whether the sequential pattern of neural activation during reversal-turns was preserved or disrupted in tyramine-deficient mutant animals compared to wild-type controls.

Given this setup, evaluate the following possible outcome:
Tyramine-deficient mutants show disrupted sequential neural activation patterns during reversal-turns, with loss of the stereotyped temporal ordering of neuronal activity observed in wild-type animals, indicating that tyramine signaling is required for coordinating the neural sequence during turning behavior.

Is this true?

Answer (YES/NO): NO